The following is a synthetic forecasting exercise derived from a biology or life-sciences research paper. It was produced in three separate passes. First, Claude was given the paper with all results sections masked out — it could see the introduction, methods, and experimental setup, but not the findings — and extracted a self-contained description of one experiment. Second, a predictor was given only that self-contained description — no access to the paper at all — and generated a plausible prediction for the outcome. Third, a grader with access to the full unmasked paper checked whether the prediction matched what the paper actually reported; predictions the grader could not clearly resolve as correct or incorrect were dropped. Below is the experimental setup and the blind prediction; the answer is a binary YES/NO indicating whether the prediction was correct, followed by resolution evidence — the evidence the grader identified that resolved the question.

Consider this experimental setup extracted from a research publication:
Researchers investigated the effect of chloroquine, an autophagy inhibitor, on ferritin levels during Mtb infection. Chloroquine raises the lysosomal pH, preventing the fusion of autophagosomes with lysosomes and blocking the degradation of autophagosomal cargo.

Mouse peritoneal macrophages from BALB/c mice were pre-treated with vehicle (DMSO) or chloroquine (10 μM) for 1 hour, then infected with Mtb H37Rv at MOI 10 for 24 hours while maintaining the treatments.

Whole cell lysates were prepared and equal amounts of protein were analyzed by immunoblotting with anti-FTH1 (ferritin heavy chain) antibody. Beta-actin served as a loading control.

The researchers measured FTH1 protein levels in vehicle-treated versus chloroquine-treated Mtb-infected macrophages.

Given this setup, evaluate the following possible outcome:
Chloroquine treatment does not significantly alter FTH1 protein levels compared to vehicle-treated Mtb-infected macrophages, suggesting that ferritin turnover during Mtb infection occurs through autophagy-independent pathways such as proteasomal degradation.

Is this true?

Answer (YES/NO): NO